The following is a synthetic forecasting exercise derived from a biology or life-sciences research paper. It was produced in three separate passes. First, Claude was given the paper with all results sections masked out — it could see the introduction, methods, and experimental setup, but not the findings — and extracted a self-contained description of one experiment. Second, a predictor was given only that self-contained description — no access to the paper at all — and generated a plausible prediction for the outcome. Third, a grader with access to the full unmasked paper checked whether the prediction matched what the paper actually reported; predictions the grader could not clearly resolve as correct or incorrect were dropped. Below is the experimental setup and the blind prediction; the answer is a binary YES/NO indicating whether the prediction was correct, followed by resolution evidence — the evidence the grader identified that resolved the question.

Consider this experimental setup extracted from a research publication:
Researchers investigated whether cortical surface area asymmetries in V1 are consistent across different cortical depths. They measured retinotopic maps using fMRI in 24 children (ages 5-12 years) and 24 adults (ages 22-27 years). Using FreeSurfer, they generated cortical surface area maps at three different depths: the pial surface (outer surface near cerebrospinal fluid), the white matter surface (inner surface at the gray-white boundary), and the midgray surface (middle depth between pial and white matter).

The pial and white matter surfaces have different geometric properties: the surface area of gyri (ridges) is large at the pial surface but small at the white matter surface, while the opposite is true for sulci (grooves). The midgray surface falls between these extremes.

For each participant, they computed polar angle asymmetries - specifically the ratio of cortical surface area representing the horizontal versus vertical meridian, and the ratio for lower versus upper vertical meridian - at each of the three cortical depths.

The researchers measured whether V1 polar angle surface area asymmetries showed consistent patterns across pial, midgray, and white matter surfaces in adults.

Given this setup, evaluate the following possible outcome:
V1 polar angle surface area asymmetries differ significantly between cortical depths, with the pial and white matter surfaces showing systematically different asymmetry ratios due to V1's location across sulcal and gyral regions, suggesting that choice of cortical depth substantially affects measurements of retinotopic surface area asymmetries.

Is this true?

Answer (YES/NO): NO